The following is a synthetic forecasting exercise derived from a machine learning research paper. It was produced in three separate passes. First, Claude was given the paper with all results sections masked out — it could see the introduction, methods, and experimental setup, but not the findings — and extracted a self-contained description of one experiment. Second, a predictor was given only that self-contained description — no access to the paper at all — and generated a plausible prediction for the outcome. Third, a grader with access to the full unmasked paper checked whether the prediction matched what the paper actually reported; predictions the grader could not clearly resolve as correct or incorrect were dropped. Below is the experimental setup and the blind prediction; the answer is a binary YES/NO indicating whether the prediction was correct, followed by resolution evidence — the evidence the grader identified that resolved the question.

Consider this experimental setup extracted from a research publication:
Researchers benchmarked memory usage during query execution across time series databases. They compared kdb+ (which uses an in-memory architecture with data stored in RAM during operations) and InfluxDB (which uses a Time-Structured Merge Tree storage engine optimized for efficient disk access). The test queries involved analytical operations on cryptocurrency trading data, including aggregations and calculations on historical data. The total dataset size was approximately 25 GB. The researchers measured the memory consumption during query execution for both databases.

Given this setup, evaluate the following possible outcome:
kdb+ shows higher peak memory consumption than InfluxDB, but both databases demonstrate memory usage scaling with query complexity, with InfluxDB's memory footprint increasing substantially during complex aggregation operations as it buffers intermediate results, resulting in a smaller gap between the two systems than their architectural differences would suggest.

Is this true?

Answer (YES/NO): NO